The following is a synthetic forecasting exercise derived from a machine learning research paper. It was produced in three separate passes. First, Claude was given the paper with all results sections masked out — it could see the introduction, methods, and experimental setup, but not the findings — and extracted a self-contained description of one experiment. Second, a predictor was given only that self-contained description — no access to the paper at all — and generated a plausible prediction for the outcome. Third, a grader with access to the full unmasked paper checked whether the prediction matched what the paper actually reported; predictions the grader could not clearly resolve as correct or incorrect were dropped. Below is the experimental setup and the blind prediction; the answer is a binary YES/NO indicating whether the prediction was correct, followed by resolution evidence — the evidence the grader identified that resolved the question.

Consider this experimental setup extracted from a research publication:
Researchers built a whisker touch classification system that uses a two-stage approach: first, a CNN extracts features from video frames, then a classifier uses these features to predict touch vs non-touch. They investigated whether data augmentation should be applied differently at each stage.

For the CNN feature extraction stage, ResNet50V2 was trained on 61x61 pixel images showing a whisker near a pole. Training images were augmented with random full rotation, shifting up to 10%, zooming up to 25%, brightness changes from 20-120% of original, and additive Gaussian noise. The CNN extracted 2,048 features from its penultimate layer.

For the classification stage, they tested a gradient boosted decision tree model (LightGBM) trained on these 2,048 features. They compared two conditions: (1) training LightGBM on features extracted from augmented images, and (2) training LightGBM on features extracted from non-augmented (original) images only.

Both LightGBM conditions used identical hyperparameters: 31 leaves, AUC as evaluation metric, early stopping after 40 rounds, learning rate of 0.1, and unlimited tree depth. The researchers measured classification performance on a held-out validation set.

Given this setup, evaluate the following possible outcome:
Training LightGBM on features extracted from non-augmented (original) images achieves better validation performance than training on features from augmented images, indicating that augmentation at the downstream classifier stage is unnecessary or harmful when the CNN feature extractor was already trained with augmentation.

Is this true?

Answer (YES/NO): YES